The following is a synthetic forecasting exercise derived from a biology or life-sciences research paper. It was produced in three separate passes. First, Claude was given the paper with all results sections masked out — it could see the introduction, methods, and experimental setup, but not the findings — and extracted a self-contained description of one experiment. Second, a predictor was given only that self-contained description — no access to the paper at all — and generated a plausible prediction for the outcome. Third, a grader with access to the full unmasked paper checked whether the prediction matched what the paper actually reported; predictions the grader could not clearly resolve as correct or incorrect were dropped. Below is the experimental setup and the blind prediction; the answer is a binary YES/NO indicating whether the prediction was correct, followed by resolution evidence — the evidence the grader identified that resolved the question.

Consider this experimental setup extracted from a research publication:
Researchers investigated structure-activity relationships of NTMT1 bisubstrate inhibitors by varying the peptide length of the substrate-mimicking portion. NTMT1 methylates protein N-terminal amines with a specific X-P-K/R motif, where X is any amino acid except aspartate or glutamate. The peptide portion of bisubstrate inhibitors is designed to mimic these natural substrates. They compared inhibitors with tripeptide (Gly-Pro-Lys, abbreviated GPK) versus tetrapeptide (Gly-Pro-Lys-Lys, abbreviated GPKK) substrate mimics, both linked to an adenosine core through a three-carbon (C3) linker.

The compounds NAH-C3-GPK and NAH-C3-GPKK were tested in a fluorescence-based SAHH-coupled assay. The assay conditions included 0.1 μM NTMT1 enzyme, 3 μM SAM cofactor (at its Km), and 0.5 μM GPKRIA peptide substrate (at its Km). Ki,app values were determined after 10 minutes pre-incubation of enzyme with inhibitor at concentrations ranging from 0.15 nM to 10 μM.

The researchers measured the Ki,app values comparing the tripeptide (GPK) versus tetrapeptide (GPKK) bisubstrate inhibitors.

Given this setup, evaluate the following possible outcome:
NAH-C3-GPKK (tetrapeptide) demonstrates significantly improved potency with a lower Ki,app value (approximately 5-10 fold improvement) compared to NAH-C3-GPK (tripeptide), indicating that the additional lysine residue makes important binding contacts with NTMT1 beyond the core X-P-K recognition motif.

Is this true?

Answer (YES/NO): YES